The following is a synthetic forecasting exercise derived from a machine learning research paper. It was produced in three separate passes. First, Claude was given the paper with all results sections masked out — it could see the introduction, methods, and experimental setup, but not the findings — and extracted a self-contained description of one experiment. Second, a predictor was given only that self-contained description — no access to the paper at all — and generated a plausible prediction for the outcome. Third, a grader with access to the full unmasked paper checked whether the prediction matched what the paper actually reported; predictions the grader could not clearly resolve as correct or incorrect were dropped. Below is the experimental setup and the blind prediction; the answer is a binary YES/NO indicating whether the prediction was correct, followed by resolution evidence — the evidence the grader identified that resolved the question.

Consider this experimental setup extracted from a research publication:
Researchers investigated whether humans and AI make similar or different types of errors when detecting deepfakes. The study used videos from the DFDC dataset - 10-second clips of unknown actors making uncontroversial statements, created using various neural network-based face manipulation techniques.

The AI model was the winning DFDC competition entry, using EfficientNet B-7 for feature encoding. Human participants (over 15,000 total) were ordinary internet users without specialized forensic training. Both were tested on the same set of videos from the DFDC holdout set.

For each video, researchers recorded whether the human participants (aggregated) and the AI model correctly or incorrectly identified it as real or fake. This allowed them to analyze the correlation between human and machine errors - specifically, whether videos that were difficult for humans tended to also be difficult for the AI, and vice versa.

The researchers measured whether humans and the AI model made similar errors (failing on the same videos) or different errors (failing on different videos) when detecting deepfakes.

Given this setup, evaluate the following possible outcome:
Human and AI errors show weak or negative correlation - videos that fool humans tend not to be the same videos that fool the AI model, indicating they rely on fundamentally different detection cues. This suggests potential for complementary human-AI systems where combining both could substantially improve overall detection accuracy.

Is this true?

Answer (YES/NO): YES